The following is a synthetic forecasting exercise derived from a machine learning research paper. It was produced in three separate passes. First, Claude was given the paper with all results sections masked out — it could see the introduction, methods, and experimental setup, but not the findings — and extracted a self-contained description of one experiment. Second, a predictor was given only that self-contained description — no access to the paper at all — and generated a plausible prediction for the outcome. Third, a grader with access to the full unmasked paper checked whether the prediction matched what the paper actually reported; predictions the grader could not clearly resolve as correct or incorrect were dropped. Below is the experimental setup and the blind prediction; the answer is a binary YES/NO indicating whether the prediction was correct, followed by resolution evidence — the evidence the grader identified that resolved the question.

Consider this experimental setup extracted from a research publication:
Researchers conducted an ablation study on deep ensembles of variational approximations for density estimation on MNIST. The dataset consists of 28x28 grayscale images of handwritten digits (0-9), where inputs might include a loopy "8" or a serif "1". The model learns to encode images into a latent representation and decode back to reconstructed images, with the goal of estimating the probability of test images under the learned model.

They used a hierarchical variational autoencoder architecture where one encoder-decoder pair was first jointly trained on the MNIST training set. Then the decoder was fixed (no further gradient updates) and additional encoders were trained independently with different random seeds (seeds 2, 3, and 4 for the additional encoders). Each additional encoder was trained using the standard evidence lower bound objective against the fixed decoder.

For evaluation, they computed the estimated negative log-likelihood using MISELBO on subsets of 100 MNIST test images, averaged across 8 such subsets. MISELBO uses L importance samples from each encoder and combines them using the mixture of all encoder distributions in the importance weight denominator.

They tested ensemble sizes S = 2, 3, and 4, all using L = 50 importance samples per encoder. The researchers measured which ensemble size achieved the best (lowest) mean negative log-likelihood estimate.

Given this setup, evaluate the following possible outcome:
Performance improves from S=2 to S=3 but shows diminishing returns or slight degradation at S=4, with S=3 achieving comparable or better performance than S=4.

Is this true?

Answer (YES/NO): YES